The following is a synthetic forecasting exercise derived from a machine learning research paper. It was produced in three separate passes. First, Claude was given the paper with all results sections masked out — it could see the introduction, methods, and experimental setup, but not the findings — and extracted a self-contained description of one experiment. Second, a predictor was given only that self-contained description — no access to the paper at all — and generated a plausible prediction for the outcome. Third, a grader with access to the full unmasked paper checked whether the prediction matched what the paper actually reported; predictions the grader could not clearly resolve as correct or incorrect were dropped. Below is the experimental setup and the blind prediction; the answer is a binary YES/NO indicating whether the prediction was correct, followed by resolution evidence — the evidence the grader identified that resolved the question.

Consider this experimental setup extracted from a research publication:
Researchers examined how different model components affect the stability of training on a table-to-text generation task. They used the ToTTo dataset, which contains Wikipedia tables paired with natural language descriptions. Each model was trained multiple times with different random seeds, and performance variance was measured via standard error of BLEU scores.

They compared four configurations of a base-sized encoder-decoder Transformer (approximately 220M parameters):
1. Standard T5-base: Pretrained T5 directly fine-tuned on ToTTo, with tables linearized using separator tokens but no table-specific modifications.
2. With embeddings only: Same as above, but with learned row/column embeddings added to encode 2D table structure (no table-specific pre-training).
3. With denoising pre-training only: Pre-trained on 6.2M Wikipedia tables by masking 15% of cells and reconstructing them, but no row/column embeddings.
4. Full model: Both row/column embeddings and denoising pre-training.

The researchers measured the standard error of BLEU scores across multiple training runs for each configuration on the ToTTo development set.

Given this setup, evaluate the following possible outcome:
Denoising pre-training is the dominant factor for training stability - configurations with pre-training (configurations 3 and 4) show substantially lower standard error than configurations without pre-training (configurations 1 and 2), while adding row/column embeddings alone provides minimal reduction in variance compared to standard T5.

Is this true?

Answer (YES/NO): YES